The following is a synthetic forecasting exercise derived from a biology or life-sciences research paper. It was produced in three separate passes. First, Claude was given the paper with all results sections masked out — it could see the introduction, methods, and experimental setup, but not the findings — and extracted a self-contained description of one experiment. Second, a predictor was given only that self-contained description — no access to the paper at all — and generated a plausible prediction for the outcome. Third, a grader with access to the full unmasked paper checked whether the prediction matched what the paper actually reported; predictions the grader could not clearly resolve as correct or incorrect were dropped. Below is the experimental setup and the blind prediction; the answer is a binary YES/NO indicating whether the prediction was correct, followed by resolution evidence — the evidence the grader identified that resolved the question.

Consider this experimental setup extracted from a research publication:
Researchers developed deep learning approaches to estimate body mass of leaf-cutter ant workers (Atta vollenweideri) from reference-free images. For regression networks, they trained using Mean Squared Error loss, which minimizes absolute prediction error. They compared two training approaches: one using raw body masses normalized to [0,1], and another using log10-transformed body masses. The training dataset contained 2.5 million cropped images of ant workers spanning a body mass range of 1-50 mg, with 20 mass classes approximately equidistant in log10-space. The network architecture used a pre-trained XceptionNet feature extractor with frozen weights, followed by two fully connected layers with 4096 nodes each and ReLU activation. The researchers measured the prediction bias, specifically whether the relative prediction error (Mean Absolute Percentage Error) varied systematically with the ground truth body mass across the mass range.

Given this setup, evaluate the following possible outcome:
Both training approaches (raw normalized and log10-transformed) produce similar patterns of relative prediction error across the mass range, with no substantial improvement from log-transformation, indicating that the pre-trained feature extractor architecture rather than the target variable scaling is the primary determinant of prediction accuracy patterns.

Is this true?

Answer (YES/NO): NO